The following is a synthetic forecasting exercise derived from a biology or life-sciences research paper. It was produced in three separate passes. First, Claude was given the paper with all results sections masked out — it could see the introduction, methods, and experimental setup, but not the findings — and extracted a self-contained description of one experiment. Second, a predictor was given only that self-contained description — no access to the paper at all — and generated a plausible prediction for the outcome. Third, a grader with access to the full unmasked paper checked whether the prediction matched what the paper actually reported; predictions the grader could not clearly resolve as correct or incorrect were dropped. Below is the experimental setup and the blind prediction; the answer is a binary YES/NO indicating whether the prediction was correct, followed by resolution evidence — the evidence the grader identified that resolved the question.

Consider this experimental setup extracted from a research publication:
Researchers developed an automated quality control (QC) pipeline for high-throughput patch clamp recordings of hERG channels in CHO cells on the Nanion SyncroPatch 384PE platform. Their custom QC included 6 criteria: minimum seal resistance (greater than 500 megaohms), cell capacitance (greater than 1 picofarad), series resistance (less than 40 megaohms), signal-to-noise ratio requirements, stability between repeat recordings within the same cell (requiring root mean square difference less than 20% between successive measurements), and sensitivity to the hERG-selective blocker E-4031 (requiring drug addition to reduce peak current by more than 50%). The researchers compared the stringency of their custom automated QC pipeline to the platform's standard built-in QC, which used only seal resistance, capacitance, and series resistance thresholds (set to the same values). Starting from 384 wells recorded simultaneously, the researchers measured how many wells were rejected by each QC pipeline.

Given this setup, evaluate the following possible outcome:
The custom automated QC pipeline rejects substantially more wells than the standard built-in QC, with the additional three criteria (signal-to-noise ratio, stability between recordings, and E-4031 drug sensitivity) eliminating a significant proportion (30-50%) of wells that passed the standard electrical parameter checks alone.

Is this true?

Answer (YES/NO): YES